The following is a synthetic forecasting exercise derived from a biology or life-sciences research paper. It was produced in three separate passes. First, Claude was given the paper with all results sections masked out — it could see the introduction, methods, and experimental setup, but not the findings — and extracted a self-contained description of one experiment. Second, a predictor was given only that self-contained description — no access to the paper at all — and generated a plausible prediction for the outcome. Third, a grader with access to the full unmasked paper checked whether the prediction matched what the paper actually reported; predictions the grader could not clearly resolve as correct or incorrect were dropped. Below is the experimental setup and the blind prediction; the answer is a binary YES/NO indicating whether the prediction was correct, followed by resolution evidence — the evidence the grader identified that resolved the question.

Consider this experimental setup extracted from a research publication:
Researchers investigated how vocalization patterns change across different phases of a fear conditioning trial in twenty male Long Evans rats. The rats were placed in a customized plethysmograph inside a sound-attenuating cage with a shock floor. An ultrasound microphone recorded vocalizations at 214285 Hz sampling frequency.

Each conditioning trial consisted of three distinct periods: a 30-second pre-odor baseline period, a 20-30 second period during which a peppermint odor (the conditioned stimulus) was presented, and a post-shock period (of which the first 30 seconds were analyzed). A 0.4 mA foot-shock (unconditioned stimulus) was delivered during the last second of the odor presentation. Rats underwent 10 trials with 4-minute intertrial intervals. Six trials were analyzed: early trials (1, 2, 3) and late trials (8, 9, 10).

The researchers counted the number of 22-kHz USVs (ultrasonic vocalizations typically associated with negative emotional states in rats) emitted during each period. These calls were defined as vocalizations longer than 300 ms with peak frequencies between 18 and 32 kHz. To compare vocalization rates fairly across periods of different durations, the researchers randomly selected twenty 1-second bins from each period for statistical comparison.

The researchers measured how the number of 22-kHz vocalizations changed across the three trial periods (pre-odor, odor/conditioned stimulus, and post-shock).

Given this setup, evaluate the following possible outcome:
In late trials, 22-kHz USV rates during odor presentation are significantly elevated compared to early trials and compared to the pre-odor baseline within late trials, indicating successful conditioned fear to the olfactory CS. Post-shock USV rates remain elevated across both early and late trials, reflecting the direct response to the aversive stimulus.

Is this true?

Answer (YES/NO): NO